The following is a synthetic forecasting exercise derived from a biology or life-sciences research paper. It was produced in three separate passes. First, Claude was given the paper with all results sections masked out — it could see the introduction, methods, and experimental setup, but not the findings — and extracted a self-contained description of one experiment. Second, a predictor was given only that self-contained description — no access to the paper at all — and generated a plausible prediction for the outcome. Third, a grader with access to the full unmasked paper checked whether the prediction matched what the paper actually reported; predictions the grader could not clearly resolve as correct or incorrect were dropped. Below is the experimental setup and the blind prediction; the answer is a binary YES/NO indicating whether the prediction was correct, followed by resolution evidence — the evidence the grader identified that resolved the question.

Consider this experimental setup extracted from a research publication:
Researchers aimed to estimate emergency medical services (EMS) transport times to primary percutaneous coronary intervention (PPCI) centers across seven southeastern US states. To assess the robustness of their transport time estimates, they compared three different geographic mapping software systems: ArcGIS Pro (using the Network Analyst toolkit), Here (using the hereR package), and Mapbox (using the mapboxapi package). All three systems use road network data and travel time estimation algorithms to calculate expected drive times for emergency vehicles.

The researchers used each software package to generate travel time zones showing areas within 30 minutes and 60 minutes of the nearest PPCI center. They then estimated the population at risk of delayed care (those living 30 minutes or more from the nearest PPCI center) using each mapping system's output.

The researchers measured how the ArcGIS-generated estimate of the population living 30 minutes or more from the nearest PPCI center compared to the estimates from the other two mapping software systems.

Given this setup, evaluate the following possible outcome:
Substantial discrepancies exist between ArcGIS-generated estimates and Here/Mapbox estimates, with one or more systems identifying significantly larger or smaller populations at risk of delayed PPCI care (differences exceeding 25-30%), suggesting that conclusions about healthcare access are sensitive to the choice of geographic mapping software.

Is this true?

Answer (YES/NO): NO